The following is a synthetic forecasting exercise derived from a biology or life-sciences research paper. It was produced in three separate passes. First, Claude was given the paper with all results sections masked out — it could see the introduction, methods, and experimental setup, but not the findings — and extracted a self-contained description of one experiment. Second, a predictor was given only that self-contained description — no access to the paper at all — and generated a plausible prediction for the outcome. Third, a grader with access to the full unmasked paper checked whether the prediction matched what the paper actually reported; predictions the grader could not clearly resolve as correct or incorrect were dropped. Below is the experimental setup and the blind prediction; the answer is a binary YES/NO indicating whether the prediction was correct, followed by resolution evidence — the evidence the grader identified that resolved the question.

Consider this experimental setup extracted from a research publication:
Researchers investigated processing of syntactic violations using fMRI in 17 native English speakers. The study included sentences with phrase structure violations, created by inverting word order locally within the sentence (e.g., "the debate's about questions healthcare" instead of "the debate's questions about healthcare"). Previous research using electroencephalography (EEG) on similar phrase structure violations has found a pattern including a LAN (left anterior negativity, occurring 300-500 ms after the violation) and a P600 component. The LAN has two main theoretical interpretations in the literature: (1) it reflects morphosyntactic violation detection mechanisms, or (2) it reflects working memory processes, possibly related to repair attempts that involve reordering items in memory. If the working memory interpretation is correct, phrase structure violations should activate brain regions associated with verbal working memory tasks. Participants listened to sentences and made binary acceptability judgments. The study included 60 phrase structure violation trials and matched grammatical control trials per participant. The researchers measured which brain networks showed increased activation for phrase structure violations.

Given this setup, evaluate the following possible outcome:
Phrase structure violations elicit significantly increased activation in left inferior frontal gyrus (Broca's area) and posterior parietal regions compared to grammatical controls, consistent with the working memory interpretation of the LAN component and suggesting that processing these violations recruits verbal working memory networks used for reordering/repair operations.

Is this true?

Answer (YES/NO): NO